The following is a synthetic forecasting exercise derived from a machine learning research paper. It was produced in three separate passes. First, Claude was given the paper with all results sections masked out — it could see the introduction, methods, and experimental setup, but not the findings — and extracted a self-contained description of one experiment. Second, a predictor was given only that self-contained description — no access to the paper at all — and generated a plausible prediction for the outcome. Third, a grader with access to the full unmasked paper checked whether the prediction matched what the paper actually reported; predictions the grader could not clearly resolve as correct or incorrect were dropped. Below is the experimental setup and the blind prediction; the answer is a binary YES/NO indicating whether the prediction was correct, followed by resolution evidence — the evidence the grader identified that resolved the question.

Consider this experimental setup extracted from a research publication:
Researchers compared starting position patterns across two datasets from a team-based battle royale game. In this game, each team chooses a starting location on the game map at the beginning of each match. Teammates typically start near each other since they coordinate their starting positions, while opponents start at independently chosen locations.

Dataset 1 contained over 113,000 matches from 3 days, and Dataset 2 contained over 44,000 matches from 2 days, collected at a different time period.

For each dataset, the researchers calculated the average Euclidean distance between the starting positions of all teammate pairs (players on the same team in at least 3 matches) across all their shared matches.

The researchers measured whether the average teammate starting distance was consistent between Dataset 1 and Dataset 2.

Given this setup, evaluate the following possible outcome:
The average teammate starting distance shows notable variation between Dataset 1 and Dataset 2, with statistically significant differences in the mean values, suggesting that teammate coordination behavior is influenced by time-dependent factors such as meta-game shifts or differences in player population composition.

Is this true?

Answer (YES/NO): NO